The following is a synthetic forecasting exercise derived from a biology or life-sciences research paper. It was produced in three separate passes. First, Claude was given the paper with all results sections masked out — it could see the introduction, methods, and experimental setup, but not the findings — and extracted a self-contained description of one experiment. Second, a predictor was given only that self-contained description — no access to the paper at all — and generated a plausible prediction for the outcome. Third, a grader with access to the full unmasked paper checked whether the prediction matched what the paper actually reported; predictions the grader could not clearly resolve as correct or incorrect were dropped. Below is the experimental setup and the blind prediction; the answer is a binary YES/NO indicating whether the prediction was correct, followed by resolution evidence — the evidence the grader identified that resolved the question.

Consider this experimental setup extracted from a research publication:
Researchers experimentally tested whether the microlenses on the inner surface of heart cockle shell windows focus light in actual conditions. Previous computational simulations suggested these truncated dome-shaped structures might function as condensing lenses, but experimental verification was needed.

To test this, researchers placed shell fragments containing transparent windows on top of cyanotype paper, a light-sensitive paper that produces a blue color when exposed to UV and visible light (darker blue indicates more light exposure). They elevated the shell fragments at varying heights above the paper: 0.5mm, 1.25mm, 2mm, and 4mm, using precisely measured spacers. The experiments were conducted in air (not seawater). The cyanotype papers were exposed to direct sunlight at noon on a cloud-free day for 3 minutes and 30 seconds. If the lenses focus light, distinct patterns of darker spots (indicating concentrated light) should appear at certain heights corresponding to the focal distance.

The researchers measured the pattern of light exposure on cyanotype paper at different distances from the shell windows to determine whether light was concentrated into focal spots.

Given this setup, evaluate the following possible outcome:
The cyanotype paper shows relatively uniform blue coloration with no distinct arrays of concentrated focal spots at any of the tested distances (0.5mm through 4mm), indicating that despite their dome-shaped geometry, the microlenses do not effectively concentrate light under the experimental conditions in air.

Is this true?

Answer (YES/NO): NO